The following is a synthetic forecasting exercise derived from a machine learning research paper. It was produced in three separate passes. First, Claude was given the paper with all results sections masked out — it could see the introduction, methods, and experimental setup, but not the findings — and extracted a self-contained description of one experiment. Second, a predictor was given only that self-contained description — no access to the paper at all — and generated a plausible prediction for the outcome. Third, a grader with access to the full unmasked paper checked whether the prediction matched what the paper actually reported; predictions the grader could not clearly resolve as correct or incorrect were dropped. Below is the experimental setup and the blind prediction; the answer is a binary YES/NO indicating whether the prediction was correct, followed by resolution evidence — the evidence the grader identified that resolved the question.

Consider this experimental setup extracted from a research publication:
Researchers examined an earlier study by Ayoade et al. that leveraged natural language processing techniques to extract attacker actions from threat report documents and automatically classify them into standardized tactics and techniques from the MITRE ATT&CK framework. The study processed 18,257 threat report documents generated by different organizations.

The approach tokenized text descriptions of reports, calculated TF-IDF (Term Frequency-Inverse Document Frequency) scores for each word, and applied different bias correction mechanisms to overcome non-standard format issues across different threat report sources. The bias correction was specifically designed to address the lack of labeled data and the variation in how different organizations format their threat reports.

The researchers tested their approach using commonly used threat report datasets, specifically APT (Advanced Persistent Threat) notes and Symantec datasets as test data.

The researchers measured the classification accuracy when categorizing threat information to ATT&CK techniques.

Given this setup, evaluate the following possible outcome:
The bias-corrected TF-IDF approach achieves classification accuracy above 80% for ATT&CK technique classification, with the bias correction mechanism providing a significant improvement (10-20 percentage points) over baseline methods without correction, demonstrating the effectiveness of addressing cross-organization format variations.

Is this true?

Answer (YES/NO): NO